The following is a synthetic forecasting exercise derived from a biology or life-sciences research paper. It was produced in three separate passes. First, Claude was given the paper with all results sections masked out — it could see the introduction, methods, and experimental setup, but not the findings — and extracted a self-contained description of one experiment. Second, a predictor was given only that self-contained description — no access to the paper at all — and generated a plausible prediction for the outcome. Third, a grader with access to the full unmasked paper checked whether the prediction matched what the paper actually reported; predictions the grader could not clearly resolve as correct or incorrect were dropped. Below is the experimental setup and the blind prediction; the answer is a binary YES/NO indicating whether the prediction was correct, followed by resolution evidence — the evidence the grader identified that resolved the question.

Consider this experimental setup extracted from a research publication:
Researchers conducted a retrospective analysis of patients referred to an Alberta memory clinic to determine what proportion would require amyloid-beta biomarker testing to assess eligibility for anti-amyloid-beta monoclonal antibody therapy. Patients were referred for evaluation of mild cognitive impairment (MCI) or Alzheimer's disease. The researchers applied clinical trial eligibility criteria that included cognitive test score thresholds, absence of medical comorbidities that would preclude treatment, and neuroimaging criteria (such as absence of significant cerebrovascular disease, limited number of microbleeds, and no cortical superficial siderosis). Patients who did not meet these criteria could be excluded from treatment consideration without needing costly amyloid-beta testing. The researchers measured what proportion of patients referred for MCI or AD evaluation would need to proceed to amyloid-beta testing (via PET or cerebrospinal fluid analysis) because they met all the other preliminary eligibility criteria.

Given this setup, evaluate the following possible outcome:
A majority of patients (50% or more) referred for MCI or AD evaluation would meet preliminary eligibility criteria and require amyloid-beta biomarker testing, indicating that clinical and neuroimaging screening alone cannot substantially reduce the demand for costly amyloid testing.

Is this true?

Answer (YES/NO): NO